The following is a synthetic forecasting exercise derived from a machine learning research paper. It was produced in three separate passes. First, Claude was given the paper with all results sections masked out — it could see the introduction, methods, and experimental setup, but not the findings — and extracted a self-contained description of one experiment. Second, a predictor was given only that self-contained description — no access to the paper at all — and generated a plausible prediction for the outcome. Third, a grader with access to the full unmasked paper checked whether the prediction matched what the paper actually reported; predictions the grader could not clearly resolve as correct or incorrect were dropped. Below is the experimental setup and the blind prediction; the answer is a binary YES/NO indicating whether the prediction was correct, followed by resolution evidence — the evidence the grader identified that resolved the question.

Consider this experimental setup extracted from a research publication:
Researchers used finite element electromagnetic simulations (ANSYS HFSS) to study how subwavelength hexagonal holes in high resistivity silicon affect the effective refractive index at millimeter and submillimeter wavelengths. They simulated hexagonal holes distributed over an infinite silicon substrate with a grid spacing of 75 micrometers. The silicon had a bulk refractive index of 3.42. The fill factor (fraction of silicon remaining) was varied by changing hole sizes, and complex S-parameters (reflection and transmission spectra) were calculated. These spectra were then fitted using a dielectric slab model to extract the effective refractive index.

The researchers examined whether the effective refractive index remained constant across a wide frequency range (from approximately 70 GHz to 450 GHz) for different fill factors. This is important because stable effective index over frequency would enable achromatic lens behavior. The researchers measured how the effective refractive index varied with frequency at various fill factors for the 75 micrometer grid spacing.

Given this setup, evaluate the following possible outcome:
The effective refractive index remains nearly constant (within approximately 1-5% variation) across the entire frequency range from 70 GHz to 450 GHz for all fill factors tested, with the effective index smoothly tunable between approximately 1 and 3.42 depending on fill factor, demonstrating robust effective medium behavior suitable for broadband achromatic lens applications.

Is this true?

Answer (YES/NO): NO